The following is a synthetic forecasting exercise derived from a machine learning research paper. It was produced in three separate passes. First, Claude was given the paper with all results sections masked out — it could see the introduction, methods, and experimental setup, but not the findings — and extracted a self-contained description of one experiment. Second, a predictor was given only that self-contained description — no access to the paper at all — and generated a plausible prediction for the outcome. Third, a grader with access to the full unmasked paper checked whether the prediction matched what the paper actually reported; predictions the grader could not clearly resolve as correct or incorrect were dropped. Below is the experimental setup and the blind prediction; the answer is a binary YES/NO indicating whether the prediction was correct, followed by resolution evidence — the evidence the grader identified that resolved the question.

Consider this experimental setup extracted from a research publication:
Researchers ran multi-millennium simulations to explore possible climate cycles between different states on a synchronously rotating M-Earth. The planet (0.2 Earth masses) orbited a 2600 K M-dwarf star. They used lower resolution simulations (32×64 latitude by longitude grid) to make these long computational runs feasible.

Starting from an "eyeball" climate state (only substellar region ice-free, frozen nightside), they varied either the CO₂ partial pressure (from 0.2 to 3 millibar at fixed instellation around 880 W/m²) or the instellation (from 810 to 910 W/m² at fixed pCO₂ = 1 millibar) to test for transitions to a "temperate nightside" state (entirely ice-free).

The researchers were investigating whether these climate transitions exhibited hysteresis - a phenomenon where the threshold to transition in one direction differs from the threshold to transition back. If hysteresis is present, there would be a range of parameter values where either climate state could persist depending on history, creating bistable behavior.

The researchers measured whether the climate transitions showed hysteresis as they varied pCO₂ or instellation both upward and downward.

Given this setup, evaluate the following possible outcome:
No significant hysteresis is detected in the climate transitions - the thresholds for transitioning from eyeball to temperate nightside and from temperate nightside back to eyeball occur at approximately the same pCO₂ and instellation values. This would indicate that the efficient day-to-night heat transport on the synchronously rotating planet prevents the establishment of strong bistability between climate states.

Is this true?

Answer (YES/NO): YES